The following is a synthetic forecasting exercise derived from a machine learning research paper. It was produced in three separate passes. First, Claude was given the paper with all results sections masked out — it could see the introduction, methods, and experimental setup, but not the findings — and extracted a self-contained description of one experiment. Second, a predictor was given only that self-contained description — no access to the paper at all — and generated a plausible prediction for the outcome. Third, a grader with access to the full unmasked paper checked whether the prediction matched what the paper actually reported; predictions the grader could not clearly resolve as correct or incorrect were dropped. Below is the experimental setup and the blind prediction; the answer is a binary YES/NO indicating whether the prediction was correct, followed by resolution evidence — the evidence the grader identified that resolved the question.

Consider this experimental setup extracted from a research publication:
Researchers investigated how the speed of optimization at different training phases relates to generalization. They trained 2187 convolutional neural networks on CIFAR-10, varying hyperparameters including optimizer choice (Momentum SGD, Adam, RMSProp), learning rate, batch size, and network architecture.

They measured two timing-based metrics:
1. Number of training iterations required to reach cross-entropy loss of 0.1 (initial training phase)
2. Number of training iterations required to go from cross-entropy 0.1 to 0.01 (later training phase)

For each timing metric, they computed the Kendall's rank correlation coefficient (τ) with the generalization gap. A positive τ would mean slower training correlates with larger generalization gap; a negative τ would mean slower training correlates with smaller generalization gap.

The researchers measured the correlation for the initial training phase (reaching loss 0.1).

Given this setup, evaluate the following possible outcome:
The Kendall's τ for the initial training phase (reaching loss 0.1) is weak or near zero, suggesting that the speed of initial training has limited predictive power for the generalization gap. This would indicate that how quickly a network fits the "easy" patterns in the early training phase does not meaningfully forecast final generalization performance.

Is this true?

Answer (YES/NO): NO